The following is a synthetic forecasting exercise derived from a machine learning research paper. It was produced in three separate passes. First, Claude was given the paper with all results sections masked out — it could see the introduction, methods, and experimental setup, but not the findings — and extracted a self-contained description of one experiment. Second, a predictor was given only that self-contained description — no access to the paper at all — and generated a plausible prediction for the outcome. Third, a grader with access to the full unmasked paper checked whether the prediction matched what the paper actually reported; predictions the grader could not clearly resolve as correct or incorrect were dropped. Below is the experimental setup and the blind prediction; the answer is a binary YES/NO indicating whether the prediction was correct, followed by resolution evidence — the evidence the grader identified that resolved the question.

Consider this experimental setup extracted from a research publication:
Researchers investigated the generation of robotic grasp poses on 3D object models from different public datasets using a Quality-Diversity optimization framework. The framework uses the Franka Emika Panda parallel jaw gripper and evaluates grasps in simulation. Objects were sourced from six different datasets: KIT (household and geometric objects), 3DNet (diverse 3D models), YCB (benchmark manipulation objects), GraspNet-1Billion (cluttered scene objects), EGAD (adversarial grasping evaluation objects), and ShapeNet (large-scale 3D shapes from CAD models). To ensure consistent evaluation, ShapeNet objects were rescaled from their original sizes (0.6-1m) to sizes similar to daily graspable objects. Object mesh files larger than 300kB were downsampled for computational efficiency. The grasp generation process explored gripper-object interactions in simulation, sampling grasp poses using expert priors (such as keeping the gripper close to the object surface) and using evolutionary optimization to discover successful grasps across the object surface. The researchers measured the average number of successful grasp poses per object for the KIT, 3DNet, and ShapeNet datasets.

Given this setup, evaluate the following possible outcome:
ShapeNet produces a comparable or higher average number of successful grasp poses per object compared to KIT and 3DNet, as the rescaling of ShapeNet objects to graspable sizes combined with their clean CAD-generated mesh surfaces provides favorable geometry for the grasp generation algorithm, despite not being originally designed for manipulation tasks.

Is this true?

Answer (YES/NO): NO